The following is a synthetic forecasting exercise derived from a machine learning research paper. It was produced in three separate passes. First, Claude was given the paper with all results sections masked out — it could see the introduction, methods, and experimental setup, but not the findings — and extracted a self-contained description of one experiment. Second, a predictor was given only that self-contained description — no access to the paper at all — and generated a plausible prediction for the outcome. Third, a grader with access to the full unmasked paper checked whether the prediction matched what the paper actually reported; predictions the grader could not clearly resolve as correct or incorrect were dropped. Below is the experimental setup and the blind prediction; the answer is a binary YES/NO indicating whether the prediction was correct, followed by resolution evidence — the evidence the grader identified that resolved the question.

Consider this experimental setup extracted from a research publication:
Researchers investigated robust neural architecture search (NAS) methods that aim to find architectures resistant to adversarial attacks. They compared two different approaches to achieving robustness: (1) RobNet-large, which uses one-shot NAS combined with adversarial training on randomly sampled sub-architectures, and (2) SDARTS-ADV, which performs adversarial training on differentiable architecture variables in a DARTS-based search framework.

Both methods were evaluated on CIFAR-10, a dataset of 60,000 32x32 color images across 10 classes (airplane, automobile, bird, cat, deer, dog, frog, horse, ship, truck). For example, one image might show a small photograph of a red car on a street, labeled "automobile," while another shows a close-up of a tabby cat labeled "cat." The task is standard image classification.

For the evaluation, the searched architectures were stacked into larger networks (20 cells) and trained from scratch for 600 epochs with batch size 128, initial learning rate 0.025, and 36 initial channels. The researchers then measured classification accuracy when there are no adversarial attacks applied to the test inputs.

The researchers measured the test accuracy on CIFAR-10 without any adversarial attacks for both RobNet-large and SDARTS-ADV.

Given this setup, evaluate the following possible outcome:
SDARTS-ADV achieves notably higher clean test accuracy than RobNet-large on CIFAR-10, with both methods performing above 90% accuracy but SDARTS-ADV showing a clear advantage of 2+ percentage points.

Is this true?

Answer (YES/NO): NO